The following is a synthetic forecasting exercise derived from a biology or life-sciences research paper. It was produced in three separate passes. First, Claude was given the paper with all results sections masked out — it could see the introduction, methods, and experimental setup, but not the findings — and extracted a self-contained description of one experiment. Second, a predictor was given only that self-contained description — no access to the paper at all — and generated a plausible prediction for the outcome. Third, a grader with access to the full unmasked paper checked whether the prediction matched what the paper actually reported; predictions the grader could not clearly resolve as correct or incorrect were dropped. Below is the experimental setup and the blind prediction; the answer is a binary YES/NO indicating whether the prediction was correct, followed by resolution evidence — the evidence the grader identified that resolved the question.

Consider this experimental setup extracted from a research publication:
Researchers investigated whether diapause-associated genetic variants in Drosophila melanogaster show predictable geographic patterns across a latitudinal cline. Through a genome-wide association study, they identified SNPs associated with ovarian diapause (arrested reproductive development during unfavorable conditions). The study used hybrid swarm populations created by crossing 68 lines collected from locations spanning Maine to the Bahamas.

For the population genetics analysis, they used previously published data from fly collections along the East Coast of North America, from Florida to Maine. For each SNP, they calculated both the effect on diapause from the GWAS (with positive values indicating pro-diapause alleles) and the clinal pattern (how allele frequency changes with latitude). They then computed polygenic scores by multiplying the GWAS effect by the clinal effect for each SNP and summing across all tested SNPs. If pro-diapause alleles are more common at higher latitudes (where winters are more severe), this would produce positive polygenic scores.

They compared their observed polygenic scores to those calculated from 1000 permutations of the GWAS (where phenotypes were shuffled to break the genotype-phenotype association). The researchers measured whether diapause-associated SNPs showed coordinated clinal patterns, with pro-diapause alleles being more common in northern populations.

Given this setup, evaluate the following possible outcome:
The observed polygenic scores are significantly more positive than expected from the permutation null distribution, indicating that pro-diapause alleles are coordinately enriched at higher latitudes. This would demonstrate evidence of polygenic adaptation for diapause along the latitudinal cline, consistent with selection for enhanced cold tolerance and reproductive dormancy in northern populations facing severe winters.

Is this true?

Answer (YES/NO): YES